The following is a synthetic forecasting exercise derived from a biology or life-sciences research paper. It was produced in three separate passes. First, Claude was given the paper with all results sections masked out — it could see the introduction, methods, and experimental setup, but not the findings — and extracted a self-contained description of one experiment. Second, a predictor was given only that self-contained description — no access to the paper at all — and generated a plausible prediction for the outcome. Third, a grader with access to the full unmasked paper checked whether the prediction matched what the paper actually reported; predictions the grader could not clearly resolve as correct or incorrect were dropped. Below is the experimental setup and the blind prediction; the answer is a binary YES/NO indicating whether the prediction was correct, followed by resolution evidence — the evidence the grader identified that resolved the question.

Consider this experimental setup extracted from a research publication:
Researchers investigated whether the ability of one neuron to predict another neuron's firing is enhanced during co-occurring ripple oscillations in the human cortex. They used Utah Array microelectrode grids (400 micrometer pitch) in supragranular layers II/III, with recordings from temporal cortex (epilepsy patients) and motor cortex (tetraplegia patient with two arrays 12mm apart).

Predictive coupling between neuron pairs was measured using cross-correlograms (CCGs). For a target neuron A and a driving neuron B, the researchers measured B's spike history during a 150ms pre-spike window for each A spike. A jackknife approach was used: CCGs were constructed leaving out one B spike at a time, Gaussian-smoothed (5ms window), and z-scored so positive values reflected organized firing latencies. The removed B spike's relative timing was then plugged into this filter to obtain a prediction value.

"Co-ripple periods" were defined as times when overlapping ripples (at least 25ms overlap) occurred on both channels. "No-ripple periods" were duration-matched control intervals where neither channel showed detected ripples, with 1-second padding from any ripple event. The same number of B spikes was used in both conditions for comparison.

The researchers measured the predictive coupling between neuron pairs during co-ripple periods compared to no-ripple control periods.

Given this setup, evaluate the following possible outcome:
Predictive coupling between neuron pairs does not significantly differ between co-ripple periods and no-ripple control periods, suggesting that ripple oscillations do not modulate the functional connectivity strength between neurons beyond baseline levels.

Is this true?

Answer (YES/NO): NO